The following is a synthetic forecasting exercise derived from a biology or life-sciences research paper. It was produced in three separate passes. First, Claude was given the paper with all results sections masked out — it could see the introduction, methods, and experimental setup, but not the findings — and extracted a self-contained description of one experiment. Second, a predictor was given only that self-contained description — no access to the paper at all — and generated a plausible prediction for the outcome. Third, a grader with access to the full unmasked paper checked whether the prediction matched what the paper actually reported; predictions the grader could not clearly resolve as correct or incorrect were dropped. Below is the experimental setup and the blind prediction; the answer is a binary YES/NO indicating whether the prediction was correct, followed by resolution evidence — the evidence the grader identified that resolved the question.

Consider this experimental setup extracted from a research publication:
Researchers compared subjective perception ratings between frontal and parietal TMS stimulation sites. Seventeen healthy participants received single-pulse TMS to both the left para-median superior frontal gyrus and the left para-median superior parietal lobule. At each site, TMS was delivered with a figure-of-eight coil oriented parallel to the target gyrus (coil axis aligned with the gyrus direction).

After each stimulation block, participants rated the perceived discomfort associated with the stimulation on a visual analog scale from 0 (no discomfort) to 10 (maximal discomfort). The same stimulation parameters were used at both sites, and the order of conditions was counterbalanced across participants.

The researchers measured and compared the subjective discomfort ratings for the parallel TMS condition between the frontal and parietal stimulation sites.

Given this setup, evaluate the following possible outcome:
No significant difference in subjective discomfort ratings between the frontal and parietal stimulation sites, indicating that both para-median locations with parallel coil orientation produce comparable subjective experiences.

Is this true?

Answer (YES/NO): NO